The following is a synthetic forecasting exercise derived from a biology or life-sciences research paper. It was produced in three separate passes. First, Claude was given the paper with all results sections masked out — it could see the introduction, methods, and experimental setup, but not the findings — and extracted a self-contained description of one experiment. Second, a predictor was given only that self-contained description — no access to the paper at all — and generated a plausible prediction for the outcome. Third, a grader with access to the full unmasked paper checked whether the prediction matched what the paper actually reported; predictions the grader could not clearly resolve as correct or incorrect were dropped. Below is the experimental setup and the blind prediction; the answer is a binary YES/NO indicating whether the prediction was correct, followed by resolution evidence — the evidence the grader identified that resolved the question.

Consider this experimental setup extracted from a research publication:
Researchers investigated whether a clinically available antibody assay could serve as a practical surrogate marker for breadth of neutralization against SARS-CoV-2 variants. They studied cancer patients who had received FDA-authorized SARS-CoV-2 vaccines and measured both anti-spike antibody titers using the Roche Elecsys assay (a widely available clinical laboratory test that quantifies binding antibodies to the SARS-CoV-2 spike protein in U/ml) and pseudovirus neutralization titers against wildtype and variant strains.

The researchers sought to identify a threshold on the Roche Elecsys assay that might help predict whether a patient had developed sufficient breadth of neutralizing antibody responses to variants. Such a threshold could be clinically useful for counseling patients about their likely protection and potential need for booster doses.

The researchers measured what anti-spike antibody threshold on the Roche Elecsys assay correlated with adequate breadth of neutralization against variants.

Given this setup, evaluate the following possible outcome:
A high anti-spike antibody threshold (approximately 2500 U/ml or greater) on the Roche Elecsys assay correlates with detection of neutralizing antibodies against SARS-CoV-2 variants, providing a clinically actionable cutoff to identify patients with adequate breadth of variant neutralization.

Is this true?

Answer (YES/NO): NO